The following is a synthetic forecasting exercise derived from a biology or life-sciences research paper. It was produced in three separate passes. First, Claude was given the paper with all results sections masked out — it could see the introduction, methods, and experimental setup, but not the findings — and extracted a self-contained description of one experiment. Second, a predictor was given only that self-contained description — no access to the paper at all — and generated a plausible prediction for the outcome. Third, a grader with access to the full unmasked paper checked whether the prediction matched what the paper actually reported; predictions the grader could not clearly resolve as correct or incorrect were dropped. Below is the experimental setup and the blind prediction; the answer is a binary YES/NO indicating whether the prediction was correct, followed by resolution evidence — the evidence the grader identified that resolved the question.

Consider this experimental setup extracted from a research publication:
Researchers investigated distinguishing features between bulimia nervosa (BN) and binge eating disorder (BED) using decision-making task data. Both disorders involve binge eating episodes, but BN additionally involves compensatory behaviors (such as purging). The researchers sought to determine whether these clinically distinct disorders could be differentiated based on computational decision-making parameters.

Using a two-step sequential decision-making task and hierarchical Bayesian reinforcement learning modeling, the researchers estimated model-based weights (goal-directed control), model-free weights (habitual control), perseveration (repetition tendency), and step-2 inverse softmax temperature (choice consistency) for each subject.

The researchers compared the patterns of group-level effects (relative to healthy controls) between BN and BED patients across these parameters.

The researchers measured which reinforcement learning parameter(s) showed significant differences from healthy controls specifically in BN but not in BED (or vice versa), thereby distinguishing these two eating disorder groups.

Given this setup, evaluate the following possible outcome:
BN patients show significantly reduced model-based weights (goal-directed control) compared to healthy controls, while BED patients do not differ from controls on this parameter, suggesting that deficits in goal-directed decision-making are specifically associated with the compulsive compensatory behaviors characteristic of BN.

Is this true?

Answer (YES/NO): NO